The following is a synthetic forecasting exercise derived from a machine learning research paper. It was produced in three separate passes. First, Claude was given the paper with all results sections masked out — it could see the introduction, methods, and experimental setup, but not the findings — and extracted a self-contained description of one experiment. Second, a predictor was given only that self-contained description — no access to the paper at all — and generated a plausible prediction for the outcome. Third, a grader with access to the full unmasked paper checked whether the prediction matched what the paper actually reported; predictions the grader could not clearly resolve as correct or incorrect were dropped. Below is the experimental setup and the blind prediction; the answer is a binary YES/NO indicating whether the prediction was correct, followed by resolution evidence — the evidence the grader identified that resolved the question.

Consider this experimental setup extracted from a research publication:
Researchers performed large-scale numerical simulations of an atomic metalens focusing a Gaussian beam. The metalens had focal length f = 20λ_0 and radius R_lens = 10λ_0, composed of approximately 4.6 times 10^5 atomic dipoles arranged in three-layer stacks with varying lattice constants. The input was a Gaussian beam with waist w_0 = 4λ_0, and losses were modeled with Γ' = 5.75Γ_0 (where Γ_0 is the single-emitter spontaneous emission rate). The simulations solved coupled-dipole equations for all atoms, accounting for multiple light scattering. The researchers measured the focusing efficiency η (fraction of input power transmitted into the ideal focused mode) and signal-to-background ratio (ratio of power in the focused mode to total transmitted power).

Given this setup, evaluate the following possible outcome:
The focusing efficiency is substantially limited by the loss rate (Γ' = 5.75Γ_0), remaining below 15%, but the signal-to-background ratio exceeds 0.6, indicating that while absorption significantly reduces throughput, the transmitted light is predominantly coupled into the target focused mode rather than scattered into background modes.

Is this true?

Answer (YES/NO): NO